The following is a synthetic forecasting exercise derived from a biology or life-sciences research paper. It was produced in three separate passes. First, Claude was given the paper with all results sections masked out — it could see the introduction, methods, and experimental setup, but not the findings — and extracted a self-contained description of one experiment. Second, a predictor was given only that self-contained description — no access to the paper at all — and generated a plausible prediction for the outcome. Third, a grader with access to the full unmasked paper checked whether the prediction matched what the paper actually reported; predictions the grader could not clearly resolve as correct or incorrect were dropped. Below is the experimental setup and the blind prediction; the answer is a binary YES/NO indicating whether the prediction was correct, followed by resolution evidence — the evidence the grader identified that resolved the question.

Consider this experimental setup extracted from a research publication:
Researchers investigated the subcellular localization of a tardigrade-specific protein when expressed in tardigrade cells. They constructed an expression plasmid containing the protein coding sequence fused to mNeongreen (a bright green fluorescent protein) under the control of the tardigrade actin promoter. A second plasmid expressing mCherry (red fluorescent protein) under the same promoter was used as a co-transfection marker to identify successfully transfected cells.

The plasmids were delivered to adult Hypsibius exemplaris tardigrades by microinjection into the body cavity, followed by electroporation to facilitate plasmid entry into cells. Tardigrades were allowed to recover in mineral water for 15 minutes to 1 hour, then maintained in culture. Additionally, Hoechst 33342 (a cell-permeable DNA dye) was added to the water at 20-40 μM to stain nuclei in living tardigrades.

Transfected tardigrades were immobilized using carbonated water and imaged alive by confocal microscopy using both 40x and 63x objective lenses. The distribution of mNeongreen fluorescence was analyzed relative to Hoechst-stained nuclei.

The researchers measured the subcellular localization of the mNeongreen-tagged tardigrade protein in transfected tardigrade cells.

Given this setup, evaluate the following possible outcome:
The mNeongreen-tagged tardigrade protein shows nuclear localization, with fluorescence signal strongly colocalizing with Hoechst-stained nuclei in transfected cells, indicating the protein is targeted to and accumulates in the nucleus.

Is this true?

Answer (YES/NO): YES